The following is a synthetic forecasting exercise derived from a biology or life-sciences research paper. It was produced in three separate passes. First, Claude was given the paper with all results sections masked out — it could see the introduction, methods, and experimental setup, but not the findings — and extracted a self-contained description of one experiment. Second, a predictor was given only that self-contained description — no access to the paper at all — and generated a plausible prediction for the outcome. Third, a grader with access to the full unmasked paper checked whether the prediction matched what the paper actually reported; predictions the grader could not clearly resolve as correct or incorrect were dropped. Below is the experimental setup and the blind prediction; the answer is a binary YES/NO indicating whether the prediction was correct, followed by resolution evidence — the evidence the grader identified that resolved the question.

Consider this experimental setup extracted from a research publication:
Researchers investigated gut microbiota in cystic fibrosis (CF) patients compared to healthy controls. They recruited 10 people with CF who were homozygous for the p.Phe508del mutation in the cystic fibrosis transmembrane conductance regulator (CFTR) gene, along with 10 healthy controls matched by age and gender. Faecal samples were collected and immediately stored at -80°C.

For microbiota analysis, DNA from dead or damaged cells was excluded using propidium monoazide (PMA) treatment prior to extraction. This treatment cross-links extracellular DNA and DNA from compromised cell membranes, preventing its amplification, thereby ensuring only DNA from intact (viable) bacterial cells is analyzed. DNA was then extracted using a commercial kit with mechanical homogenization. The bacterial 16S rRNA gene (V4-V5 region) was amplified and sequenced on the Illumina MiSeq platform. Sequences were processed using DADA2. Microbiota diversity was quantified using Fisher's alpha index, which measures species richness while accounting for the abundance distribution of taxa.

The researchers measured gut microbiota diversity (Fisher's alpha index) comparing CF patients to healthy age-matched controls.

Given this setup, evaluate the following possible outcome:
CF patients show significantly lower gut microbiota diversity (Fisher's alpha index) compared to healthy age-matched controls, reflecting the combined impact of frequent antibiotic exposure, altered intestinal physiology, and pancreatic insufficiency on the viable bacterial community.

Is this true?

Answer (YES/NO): NO